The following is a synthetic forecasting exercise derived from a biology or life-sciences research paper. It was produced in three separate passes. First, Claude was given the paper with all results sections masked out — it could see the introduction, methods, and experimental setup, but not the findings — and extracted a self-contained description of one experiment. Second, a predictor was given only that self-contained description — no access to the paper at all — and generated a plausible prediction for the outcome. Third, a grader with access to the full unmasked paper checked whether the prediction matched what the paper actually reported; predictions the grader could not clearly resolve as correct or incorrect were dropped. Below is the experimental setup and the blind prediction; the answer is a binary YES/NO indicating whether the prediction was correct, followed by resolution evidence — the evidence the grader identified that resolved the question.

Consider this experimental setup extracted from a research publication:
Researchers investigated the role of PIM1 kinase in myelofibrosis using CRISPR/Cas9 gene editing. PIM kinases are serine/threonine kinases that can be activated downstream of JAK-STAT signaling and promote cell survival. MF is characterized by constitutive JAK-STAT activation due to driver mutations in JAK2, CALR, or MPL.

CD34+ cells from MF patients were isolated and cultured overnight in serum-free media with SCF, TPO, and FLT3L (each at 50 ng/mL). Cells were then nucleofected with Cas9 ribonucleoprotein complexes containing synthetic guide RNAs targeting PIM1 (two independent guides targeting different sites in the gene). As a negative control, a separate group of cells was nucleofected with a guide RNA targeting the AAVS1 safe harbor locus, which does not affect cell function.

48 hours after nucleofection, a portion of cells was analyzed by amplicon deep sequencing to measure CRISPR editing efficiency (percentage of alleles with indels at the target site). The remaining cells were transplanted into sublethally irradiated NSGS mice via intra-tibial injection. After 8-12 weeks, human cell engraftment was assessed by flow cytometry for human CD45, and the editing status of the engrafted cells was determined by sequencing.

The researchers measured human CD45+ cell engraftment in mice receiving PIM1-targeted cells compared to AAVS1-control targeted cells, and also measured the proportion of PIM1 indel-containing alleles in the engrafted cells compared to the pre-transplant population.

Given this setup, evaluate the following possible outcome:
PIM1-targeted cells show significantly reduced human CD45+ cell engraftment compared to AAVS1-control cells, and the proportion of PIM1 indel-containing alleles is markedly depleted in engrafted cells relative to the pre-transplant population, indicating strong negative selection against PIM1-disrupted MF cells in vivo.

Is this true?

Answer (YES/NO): NO